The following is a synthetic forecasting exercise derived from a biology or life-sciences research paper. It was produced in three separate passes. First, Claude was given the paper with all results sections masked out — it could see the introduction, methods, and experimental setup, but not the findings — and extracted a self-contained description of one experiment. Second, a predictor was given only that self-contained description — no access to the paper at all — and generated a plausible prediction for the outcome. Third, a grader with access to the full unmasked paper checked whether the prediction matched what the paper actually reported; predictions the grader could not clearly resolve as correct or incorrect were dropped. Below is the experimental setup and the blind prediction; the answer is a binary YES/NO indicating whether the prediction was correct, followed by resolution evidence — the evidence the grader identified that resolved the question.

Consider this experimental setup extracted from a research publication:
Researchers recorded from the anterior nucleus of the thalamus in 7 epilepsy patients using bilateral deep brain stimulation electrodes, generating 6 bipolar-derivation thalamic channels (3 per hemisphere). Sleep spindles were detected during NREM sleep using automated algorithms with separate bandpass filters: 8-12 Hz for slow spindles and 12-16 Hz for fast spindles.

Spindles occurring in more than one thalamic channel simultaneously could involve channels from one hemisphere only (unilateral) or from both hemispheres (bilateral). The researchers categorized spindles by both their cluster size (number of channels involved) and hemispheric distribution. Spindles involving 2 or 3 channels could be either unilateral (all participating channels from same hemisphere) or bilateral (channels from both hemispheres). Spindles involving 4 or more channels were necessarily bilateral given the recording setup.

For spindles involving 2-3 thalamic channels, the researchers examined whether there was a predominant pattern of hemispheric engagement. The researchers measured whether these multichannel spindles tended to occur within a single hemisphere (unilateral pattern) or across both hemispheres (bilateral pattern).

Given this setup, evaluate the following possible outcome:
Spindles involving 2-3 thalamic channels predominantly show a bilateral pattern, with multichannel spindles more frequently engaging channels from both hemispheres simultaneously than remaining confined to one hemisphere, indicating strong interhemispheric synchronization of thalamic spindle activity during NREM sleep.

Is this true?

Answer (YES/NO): NO